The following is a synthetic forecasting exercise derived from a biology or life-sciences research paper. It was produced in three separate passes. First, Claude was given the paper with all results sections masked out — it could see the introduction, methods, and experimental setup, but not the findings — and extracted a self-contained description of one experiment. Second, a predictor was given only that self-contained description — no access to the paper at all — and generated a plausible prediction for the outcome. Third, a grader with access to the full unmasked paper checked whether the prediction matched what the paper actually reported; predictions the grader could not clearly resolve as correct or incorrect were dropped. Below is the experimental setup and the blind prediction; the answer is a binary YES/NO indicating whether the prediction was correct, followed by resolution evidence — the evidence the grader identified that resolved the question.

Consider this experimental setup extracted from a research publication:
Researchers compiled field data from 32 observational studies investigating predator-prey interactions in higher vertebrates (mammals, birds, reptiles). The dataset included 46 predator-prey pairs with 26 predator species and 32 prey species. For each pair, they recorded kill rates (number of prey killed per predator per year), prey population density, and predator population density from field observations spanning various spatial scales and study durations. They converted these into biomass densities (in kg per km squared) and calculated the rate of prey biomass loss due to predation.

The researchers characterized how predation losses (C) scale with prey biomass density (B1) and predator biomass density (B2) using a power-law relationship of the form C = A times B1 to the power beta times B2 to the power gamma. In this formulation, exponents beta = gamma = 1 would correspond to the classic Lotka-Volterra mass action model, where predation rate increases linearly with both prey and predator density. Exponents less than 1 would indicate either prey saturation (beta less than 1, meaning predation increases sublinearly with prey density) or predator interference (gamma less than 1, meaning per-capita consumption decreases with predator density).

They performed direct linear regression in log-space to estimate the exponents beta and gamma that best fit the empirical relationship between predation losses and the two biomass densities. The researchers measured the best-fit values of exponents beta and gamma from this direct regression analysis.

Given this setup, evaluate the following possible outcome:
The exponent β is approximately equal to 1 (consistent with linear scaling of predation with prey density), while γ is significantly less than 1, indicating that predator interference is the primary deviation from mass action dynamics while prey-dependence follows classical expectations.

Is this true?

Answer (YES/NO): NO